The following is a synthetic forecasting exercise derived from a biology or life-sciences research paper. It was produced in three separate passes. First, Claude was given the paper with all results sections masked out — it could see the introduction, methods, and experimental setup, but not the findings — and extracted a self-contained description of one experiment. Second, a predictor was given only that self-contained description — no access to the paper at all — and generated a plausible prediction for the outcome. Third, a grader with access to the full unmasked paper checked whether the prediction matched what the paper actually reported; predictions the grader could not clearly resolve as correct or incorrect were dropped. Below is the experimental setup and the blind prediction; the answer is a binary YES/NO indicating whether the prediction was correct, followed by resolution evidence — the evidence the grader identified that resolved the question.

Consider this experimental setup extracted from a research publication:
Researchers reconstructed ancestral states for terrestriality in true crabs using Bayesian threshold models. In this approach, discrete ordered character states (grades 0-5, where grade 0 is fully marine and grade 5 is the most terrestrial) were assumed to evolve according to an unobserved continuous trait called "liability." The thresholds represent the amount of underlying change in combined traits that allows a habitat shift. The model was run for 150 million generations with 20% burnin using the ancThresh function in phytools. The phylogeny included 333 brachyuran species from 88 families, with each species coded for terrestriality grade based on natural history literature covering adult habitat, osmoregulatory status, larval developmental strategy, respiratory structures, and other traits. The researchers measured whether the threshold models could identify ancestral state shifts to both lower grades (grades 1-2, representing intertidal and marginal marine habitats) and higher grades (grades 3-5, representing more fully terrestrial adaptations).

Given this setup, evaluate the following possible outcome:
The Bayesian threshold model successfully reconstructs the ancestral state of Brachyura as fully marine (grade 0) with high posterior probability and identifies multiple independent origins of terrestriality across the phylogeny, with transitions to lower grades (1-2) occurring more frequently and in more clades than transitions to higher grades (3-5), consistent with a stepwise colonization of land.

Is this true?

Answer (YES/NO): NO